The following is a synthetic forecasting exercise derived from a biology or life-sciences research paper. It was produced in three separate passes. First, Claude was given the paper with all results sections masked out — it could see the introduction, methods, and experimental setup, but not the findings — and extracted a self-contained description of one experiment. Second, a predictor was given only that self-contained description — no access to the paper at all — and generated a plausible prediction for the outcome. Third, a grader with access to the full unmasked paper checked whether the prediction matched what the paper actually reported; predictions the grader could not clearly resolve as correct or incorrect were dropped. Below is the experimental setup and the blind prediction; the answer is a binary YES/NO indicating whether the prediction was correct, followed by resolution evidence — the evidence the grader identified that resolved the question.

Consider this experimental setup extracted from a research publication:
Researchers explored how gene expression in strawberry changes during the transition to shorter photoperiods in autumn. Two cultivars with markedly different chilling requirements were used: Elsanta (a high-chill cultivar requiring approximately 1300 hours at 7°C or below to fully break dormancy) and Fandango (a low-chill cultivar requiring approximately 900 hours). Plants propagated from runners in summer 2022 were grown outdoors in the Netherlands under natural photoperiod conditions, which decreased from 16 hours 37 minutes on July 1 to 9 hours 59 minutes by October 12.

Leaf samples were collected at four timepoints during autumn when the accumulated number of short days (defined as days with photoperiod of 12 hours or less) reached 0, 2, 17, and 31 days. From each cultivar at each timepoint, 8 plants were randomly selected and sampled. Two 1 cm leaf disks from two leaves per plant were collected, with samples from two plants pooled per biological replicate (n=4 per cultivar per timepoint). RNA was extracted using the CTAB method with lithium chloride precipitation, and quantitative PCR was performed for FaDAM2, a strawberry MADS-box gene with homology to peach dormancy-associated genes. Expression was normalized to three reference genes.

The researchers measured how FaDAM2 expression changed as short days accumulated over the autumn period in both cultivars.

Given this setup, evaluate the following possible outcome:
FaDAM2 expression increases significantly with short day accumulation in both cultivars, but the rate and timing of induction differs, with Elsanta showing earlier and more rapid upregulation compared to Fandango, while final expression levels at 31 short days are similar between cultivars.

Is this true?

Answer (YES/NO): NO